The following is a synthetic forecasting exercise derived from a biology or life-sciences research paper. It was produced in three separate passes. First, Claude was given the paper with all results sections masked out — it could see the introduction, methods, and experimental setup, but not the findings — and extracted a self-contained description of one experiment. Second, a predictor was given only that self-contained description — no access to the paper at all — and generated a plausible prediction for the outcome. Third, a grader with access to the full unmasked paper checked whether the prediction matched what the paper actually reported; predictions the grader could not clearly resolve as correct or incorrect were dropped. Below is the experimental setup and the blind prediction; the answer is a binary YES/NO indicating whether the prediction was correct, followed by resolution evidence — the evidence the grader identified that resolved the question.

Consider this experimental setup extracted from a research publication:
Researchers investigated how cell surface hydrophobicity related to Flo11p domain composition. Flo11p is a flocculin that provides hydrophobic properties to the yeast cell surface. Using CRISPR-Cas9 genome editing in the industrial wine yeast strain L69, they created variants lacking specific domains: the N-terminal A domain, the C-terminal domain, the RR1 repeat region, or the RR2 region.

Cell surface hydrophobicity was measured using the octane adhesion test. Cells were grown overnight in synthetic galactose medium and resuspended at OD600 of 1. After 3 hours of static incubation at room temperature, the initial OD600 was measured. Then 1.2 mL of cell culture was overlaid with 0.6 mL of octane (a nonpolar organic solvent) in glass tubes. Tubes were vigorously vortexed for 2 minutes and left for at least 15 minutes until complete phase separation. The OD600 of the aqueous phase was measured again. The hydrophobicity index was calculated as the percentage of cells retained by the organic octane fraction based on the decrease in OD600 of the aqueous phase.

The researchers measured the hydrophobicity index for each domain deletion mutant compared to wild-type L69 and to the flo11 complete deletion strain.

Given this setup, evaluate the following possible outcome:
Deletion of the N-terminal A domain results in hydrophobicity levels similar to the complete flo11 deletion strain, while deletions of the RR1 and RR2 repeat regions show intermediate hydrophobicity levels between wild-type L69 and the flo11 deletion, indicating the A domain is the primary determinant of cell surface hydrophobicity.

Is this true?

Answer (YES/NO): NO